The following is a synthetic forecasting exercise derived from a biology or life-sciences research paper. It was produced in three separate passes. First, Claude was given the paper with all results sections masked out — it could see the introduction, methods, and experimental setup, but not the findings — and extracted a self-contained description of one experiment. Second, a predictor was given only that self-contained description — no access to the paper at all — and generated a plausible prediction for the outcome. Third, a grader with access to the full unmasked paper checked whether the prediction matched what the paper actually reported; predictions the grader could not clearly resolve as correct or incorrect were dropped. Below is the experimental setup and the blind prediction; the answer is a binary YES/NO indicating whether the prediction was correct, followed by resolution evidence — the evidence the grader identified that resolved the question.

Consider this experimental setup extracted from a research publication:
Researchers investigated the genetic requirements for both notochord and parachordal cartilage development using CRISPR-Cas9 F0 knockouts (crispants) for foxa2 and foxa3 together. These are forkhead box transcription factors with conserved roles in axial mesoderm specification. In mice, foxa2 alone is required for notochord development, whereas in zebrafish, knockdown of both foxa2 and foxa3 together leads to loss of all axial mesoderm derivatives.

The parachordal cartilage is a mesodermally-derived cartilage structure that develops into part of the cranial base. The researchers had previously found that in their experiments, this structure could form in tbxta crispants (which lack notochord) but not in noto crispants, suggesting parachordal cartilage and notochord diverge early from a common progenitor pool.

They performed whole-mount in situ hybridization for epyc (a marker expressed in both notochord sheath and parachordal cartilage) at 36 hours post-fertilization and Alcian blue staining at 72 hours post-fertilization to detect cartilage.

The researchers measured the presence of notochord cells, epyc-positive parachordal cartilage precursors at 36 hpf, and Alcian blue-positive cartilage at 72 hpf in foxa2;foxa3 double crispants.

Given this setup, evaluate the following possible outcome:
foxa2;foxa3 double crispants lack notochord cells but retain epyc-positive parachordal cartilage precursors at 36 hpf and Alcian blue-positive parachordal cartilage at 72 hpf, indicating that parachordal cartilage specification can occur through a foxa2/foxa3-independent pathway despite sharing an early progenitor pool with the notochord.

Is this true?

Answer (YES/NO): NO